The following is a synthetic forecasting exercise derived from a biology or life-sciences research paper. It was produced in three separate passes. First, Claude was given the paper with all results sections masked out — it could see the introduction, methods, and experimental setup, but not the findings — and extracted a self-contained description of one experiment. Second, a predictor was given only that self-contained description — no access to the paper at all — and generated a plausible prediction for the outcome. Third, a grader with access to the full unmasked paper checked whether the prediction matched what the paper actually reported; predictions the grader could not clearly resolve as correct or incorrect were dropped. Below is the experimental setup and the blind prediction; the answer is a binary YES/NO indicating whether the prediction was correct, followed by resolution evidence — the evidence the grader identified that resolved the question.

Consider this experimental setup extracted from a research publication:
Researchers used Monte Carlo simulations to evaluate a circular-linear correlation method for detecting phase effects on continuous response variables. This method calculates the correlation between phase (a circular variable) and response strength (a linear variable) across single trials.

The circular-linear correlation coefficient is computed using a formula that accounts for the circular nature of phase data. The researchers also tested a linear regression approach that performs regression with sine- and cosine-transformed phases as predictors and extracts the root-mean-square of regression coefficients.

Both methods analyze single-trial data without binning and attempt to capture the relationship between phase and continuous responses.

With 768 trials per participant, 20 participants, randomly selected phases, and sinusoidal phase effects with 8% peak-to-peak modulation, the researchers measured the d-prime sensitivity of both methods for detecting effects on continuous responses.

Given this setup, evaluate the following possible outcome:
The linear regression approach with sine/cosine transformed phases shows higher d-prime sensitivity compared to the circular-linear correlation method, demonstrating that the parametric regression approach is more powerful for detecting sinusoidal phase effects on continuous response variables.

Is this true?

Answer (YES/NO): NO